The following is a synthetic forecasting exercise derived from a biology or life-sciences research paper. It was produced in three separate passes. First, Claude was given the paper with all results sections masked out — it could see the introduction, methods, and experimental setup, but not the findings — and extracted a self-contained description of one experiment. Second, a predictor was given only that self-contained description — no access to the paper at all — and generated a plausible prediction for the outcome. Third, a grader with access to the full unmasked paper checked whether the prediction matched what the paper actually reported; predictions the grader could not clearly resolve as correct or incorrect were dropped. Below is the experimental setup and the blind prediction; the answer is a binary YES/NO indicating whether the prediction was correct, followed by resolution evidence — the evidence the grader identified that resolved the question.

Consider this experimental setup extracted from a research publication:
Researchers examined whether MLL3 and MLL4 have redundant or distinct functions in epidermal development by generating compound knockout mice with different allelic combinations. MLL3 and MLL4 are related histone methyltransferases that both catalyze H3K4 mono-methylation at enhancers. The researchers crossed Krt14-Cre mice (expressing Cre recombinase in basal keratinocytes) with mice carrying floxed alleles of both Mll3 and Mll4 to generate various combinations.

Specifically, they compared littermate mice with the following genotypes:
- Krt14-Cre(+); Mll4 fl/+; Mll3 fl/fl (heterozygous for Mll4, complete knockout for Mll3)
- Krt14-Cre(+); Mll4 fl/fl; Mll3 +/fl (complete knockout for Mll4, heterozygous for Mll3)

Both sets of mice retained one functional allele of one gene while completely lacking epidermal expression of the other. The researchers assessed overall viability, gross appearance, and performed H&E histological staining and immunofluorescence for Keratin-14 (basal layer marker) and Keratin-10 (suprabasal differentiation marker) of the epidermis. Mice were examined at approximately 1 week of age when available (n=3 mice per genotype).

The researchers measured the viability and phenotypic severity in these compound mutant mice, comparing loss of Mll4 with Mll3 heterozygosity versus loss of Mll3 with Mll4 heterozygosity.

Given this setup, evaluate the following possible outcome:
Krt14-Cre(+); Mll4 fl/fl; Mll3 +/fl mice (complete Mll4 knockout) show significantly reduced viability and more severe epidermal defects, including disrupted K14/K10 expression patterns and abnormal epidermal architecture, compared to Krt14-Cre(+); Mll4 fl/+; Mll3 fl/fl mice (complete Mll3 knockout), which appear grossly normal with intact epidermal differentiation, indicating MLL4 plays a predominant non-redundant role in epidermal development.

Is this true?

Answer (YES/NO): NO